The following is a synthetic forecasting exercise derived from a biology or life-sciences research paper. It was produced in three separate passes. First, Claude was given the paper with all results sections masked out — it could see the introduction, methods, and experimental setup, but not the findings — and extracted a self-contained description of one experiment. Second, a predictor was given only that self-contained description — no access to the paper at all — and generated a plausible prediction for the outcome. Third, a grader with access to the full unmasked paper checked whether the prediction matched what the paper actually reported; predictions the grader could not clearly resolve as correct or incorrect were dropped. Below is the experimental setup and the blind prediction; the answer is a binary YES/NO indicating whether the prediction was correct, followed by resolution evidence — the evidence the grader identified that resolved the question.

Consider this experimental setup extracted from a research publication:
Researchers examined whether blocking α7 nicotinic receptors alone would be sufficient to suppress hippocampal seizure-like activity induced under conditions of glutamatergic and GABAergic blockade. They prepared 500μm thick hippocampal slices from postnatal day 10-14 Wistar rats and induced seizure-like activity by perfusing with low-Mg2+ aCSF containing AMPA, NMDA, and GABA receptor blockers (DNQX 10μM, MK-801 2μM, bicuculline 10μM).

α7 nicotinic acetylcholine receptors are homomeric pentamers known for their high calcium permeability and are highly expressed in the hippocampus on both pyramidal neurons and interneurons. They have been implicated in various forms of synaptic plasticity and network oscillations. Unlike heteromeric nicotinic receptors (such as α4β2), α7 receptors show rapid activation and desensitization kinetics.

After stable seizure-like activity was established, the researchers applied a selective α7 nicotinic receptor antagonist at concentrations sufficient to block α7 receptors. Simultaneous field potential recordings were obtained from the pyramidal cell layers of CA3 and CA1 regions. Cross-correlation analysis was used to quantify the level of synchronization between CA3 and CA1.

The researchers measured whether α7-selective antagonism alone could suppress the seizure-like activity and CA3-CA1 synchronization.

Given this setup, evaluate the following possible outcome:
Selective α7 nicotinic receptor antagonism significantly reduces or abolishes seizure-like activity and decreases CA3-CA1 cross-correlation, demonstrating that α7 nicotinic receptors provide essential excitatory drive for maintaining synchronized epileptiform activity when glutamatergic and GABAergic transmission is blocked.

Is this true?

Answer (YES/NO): NO